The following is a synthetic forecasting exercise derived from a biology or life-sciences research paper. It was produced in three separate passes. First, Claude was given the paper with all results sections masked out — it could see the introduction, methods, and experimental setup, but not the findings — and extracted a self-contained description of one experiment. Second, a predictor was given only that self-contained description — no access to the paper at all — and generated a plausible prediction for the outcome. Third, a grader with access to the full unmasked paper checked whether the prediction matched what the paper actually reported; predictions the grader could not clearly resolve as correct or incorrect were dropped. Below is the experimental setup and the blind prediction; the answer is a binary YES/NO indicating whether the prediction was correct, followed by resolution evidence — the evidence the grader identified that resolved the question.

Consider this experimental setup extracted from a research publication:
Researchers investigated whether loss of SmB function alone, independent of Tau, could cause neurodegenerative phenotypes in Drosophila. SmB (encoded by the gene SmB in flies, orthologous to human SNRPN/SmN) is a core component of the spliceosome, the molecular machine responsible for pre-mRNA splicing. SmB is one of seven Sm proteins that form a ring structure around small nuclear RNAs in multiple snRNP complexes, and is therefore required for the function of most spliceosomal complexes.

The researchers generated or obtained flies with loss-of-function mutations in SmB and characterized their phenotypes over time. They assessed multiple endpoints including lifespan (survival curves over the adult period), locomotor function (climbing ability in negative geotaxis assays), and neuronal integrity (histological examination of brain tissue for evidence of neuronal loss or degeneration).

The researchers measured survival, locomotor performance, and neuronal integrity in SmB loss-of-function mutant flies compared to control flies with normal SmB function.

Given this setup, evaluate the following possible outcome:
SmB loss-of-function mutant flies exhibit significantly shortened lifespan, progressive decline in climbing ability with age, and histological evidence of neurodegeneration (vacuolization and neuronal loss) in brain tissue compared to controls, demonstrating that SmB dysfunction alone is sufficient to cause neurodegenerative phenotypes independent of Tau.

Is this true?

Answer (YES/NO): NO